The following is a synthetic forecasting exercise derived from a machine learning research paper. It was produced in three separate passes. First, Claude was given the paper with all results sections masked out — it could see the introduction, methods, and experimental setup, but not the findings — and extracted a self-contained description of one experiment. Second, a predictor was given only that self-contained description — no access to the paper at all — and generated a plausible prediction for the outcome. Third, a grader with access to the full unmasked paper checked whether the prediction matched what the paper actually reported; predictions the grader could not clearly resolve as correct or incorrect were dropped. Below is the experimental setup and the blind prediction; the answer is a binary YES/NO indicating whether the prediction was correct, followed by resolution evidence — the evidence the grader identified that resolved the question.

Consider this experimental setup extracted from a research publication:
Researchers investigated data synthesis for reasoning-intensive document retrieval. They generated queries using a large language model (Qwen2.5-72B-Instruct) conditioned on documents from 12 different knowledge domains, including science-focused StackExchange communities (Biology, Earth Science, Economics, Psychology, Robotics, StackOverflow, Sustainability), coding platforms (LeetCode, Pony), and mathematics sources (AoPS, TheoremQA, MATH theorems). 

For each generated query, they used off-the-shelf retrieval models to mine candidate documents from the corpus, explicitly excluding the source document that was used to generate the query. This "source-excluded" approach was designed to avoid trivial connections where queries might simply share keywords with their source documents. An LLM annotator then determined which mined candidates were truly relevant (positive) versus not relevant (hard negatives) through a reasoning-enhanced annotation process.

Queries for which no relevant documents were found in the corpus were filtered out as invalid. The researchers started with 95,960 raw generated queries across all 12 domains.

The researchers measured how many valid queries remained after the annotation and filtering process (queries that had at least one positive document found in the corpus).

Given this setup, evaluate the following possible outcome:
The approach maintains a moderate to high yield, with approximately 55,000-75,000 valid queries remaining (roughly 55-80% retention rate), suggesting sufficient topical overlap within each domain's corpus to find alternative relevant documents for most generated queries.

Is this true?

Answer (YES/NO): NO